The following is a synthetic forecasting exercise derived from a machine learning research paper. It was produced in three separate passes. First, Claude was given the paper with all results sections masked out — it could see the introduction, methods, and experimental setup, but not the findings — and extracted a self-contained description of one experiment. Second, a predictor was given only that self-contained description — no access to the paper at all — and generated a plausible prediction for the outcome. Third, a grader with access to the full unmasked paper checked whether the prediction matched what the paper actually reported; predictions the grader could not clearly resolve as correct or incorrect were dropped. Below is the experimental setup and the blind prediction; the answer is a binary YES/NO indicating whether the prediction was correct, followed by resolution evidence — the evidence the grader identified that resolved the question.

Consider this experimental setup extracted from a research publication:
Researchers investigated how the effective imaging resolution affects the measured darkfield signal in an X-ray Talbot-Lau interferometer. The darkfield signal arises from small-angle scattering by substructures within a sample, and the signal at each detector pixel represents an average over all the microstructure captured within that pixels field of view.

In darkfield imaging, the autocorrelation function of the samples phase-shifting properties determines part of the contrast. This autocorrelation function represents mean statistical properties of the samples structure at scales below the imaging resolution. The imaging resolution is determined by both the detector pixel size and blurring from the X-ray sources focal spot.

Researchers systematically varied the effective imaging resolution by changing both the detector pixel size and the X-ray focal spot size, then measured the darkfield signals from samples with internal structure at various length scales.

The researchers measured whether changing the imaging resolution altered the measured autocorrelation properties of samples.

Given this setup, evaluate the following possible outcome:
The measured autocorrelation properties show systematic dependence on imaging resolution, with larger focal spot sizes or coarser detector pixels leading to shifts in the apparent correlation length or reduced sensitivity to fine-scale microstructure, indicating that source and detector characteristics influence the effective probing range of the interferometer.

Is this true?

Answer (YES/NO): YES